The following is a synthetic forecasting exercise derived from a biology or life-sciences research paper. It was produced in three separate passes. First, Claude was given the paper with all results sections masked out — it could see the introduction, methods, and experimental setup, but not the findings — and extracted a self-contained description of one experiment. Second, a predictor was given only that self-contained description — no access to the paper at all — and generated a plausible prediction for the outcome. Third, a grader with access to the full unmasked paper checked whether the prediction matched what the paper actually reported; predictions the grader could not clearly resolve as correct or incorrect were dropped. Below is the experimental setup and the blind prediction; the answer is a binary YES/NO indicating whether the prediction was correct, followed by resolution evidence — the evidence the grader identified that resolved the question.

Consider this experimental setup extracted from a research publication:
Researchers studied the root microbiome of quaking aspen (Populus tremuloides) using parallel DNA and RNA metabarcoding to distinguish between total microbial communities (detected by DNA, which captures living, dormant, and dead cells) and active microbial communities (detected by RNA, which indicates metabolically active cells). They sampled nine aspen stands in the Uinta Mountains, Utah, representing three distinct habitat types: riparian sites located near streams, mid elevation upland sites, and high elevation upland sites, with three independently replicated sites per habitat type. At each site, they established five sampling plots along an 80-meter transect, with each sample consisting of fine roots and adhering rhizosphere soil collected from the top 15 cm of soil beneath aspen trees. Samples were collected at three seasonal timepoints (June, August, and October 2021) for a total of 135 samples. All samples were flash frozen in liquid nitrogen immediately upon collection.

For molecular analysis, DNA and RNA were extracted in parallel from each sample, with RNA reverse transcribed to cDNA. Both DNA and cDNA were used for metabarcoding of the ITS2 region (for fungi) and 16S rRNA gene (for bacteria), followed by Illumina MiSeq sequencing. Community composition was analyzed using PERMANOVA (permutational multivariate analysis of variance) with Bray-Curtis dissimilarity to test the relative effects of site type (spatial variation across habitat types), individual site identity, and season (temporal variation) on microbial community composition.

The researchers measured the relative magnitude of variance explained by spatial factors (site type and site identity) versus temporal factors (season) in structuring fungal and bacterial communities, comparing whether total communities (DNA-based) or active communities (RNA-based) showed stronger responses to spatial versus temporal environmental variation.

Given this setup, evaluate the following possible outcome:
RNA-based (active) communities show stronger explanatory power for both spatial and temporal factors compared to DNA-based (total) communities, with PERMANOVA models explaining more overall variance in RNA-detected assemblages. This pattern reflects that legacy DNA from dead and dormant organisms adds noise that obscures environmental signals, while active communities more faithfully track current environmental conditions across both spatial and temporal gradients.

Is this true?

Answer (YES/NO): NO